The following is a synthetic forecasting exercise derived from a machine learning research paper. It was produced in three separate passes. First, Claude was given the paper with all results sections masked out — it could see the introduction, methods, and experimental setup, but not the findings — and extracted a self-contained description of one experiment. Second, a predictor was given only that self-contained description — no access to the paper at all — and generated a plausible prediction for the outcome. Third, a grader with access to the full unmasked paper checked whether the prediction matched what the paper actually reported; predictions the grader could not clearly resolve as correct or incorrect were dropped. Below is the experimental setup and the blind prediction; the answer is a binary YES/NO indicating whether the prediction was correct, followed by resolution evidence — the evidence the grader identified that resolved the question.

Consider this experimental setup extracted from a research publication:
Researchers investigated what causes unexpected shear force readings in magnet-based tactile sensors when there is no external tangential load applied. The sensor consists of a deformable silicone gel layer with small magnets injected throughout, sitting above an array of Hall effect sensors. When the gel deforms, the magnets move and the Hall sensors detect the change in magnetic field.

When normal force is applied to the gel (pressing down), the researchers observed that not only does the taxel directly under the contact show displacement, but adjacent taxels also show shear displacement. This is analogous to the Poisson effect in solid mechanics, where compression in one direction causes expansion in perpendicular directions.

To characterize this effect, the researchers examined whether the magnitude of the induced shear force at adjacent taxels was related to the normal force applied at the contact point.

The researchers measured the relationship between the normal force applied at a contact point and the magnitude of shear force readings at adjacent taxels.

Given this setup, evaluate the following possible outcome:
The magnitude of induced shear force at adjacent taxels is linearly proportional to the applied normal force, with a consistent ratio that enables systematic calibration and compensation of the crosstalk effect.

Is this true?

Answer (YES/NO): NO